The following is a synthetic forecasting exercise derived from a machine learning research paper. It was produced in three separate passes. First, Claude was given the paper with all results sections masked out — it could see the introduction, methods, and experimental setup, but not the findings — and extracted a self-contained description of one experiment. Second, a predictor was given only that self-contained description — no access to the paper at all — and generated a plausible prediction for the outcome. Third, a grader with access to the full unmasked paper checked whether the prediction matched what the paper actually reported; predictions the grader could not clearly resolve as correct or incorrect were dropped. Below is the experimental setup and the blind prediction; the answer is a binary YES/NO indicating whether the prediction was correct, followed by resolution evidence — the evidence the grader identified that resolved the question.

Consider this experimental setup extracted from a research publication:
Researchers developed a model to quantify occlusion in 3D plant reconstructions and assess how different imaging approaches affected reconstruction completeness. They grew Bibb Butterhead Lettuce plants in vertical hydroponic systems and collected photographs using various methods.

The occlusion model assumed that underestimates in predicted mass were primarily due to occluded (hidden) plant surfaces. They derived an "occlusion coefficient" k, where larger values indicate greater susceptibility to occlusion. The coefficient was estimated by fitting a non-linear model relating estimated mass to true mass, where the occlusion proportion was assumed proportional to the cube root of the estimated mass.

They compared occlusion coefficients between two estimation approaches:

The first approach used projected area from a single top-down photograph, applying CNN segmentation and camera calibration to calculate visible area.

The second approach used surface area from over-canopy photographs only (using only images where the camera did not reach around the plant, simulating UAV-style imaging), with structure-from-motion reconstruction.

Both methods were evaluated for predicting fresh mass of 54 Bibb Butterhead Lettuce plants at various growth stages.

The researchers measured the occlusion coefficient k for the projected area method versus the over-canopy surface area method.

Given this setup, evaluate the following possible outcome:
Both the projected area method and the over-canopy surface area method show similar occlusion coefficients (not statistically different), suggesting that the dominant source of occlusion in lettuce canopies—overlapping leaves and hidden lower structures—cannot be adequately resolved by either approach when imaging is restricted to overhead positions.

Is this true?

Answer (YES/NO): NO